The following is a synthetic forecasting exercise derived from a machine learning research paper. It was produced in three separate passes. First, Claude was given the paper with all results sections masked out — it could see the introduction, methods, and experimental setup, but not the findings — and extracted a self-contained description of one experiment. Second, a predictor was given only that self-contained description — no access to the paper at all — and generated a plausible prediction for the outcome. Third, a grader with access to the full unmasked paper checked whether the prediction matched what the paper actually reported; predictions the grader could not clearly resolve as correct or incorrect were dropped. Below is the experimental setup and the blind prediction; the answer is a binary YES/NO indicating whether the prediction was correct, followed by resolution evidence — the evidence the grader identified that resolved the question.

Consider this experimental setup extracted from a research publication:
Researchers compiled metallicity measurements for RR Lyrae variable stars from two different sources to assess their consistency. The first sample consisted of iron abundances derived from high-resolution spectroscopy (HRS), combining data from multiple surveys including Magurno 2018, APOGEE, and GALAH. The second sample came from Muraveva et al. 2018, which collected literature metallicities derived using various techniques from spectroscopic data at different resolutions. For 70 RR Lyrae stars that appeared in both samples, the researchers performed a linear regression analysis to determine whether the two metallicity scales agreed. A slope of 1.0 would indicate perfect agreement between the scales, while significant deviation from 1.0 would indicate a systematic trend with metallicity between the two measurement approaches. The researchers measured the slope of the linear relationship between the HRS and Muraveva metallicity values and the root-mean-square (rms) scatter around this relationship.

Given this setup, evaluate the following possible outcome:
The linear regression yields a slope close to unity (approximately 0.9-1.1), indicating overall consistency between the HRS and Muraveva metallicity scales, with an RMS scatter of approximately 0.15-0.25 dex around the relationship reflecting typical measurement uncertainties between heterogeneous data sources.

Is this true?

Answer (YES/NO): NO